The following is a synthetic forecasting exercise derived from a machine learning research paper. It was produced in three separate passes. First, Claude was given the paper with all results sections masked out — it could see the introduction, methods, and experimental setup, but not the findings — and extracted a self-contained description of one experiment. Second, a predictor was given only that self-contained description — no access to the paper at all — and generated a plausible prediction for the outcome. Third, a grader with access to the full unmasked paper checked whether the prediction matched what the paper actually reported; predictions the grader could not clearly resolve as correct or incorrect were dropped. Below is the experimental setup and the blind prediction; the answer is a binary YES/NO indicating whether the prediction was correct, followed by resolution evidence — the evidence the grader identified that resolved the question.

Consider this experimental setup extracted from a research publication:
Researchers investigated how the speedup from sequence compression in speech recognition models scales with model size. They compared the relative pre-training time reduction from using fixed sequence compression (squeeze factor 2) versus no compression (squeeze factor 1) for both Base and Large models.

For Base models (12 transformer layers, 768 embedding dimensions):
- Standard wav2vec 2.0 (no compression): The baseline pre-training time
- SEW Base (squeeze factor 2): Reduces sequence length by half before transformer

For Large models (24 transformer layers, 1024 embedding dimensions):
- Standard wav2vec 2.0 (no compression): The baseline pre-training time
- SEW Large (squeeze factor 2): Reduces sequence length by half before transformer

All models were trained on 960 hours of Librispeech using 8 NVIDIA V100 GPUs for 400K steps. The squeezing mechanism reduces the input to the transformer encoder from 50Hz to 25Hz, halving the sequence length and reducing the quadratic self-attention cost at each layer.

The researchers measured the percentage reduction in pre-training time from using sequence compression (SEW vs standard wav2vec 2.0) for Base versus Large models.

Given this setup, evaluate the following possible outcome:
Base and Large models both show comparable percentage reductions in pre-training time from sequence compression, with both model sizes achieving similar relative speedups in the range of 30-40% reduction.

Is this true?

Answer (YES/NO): NO